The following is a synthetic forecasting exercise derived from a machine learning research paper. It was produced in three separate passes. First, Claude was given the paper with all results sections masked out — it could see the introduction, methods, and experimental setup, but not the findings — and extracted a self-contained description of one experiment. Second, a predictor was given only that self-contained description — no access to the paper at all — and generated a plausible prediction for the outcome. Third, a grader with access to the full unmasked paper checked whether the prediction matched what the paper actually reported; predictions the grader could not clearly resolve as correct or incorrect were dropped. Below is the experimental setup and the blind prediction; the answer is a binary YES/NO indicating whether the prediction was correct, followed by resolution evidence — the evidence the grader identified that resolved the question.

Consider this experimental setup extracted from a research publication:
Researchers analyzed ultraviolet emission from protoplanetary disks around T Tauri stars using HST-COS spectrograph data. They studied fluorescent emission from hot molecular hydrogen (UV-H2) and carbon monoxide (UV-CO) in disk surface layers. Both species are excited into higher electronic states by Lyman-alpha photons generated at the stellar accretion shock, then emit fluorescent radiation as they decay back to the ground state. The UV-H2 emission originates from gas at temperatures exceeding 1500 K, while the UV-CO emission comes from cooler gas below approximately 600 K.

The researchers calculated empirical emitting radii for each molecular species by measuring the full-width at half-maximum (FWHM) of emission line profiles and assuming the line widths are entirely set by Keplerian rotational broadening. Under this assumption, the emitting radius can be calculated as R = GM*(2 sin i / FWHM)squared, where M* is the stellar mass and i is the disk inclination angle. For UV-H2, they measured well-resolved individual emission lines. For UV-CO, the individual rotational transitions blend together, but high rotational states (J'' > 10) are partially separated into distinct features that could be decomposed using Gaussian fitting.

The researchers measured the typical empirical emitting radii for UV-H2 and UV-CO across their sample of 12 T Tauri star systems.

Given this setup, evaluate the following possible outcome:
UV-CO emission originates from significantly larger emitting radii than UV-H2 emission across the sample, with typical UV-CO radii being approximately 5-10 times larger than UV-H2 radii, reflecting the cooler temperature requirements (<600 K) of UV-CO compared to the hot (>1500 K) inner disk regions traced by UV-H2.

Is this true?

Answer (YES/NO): NO